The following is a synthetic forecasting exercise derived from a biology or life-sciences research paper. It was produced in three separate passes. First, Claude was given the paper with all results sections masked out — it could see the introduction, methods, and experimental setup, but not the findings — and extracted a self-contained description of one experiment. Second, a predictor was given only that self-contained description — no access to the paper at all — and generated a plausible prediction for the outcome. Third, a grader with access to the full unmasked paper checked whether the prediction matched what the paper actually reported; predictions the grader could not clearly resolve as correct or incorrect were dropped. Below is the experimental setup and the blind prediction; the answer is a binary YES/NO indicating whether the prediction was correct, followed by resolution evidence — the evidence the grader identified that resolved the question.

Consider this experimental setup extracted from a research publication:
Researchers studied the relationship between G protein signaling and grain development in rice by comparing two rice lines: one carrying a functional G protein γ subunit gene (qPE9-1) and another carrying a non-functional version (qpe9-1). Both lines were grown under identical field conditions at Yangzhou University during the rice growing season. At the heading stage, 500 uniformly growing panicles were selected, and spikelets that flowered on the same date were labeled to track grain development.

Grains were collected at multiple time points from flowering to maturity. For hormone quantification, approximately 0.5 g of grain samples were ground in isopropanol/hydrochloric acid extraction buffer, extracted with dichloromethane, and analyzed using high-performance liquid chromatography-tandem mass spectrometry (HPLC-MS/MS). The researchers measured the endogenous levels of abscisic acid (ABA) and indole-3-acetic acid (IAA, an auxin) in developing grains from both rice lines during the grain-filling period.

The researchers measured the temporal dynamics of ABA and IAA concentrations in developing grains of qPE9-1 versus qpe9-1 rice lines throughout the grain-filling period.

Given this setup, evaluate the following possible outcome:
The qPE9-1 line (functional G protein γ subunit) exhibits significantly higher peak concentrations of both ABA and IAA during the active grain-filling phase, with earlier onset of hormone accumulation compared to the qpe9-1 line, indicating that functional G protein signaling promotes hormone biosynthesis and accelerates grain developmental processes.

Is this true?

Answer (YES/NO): NO